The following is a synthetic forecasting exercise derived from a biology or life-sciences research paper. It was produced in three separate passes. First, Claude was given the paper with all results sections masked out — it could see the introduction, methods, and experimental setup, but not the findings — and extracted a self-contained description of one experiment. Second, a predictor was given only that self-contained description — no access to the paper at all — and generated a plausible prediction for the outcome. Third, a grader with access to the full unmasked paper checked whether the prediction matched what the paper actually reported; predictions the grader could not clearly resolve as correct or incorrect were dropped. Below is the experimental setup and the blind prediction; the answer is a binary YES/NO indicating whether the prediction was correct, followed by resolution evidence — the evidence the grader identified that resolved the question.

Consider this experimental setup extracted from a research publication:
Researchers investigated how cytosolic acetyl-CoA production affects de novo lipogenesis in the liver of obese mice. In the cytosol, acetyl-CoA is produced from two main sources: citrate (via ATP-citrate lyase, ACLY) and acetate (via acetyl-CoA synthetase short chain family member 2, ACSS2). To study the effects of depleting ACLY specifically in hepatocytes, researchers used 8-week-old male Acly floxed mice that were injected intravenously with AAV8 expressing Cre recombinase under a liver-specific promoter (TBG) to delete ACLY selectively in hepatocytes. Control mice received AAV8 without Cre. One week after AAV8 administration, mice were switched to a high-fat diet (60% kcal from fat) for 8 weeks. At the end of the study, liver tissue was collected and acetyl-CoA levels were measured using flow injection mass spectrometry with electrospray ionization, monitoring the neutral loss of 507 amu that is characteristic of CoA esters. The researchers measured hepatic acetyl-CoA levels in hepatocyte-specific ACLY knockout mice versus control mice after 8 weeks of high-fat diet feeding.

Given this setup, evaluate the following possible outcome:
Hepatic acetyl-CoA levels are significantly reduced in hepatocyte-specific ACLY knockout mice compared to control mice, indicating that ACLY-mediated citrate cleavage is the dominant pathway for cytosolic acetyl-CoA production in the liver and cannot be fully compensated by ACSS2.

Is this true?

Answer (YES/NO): NO